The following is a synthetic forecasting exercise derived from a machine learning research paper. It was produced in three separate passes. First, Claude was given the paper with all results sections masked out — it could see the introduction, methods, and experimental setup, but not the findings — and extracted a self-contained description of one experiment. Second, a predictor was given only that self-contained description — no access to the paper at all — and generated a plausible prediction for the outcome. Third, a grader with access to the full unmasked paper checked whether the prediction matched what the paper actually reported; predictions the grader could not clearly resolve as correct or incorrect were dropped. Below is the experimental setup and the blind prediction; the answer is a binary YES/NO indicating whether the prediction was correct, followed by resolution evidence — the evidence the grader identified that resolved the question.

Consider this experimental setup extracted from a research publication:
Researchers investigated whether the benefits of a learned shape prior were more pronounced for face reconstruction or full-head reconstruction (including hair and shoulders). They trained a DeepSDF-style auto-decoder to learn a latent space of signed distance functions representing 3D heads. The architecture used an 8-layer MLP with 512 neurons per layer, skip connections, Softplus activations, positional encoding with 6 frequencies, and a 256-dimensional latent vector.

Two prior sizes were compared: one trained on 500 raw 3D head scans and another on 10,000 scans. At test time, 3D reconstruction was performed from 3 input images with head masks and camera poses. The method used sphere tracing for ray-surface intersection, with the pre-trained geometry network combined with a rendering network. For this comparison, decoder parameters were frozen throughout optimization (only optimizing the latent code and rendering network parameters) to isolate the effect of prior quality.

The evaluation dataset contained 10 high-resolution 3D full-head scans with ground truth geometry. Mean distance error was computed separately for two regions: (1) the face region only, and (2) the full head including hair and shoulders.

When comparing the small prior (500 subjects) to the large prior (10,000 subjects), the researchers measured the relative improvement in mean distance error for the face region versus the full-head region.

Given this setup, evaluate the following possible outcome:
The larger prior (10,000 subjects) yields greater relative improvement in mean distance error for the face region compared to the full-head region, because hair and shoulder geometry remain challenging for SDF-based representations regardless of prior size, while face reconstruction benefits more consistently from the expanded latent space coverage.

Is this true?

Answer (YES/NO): YES